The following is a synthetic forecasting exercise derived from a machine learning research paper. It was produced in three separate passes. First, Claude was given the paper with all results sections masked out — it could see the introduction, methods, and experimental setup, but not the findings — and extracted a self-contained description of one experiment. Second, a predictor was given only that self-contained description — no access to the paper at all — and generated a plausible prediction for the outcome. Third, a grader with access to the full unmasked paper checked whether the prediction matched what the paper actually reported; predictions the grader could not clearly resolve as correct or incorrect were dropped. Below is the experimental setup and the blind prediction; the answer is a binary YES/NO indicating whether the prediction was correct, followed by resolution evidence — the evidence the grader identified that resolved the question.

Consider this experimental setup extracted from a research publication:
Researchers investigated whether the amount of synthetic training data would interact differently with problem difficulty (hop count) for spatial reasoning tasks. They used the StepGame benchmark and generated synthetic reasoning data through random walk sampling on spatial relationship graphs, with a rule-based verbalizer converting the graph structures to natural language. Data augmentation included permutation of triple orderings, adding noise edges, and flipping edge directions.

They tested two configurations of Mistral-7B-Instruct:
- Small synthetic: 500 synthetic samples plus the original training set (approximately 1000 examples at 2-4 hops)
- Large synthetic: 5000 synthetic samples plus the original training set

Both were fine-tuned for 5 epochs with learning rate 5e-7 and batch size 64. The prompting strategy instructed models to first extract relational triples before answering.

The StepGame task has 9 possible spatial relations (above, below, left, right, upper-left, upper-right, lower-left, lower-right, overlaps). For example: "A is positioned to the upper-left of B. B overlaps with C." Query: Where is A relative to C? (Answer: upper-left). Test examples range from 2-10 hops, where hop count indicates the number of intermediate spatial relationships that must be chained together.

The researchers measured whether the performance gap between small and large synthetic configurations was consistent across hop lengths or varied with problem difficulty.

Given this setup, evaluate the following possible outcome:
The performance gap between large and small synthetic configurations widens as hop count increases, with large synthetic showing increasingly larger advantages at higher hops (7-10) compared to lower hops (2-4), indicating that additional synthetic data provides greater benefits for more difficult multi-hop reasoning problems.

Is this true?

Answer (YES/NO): NO